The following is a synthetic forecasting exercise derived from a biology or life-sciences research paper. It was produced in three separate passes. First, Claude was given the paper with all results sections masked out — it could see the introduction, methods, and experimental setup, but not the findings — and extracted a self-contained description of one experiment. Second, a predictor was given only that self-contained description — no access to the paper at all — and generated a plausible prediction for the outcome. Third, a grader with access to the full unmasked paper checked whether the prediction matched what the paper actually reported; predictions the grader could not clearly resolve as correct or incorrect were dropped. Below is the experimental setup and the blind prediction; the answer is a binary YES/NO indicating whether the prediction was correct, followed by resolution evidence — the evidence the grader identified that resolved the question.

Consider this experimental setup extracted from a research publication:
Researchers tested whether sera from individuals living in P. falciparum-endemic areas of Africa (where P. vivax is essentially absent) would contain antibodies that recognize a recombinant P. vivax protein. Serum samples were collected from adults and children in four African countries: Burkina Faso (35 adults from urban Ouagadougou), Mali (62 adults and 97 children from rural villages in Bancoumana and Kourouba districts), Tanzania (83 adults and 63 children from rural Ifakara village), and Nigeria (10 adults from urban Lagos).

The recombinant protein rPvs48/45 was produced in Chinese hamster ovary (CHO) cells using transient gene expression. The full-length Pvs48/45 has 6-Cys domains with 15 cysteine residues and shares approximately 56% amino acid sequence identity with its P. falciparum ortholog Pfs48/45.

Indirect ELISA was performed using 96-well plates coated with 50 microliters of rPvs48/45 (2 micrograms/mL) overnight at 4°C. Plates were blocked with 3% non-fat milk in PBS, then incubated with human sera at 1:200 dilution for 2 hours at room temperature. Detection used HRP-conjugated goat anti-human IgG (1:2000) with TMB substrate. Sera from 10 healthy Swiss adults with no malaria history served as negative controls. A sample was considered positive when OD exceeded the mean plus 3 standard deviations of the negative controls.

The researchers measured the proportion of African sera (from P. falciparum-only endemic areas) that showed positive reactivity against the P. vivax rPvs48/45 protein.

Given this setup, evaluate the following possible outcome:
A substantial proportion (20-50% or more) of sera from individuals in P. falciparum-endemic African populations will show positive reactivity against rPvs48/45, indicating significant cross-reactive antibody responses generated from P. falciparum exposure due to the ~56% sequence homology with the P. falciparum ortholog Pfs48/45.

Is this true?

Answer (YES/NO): YES